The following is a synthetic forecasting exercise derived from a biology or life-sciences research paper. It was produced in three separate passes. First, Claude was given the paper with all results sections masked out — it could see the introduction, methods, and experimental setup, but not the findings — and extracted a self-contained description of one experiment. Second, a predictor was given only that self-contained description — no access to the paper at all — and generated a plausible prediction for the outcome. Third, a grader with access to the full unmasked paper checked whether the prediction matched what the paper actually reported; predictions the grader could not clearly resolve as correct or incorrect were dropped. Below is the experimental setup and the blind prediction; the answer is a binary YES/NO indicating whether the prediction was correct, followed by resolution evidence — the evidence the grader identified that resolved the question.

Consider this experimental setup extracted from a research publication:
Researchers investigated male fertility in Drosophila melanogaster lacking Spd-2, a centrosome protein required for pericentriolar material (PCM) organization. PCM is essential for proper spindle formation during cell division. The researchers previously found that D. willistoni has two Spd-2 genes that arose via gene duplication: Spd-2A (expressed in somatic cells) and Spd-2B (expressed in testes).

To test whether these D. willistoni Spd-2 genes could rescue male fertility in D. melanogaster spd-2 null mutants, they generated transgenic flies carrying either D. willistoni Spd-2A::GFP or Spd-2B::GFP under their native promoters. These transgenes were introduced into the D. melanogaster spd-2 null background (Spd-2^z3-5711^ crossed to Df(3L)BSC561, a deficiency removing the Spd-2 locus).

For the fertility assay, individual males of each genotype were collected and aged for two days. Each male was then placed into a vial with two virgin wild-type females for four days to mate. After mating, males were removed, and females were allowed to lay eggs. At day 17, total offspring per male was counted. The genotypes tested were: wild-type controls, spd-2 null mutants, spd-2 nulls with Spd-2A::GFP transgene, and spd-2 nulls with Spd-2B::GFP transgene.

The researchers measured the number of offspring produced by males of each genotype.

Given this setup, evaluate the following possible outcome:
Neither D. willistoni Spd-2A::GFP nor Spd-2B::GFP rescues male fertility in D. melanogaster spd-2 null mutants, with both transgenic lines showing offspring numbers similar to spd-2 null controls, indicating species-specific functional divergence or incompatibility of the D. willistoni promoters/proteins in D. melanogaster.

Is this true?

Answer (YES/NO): NO